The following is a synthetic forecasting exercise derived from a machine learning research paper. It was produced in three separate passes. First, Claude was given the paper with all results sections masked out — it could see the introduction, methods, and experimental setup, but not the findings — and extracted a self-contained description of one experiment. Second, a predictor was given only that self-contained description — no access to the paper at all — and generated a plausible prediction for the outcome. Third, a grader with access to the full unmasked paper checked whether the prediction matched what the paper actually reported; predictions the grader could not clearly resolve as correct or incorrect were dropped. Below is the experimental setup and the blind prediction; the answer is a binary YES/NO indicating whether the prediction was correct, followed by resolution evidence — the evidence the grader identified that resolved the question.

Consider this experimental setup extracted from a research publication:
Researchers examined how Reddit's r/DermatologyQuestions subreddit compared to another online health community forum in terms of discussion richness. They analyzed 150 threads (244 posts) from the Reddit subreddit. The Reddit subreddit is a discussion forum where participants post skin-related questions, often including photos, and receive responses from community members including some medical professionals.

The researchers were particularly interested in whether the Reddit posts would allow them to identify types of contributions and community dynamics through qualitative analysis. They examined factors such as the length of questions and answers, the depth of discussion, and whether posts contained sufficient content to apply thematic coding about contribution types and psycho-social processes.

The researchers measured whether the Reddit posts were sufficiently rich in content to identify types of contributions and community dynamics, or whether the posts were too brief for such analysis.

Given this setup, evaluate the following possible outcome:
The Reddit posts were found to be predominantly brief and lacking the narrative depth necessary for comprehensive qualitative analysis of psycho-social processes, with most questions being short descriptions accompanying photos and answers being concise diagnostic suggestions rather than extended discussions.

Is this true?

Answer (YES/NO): YES